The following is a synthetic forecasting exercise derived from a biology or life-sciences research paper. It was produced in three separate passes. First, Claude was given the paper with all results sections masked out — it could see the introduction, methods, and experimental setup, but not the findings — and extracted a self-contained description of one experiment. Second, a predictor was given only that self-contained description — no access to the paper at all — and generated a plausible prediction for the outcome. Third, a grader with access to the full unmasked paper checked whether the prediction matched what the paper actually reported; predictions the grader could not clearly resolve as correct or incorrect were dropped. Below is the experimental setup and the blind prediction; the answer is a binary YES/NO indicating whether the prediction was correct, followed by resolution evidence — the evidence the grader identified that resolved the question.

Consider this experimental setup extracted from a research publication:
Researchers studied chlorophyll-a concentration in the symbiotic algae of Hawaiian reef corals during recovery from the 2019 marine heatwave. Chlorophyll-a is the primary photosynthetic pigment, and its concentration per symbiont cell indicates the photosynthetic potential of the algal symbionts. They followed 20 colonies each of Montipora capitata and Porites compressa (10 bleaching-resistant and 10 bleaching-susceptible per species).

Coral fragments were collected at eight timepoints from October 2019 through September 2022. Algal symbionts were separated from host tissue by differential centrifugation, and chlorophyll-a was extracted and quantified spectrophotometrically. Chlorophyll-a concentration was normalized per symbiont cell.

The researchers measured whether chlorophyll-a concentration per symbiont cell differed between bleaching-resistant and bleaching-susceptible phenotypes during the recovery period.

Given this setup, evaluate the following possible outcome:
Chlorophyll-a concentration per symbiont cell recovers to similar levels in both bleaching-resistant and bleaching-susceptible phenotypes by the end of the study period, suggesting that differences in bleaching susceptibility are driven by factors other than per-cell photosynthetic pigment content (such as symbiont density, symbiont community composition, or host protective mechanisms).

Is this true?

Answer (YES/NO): YES